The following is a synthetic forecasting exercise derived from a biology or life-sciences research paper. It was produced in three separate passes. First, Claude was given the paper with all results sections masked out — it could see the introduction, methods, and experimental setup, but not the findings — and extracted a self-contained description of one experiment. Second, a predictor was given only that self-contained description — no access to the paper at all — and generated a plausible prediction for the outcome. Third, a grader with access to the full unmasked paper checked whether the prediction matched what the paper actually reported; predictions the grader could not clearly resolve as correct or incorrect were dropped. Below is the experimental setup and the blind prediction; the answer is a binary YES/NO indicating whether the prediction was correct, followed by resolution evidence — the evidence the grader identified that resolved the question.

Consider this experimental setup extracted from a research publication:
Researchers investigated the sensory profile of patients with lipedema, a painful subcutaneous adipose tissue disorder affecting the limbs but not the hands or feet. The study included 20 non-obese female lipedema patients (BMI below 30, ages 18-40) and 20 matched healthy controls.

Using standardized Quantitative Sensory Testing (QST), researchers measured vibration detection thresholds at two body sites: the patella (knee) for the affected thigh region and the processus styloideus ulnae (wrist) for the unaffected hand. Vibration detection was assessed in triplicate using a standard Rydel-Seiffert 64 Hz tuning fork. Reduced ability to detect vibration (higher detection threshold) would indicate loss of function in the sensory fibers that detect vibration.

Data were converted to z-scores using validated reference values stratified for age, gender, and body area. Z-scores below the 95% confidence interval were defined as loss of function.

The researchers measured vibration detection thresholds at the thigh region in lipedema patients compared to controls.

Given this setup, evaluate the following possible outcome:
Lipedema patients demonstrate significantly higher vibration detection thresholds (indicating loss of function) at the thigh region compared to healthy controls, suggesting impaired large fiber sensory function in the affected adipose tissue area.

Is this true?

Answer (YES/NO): YES